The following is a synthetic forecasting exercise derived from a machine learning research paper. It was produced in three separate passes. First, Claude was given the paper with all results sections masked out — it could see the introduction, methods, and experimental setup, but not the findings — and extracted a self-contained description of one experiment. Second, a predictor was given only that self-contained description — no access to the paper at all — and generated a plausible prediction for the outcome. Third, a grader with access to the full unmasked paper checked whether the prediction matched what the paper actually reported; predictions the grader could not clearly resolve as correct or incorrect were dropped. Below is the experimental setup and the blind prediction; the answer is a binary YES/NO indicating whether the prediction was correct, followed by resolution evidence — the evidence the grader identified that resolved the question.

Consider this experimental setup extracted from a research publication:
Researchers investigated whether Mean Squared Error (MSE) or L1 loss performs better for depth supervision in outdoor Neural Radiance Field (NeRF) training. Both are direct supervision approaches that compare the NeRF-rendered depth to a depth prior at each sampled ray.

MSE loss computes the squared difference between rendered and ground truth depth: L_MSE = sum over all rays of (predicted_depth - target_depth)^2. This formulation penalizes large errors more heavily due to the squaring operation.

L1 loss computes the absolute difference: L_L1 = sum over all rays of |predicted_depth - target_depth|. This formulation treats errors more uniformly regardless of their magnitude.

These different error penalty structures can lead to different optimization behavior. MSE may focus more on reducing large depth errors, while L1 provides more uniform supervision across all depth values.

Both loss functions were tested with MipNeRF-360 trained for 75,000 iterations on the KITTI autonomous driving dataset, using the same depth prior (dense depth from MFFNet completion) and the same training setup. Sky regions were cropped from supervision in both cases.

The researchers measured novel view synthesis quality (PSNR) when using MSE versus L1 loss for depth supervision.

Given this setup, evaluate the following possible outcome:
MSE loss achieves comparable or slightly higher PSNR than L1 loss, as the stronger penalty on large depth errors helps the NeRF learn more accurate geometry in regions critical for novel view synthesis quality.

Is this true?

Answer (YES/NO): YES